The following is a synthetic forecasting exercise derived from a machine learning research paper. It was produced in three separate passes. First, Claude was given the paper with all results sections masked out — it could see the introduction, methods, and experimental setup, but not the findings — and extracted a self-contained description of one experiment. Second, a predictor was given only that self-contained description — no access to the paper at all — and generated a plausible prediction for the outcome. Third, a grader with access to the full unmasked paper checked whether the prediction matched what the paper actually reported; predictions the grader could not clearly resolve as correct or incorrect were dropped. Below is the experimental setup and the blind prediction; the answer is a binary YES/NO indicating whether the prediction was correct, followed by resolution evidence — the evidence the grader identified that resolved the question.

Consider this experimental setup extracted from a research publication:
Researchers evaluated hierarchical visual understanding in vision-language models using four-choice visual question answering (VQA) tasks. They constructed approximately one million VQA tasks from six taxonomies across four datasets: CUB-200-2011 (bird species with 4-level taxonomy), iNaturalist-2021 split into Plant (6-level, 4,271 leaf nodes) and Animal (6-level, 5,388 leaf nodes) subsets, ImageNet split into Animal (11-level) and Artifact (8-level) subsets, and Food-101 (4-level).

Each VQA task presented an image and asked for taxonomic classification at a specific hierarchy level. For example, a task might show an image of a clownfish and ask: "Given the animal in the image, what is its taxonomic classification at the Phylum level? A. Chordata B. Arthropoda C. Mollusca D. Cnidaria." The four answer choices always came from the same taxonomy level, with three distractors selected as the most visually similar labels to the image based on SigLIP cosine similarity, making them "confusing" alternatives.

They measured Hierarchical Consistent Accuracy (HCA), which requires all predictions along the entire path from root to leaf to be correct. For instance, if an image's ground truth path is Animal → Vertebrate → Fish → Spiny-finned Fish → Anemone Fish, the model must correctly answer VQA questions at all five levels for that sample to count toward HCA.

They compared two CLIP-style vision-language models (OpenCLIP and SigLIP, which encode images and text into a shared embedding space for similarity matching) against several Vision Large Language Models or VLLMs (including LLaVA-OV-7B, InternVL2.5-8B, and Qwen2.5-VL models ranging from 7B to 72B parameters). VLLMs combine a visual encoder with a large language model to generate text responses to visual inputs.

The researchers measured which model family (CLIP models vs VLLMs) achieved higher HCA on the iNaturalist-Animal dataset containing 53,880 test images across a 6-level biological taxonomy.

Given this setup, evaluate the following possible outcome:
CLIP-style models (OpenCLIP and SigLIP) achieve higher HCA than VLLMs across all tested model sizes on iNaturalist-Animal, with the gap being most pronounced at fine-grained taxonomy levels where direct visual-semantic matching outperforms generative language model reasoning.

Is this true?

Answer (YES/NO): NO